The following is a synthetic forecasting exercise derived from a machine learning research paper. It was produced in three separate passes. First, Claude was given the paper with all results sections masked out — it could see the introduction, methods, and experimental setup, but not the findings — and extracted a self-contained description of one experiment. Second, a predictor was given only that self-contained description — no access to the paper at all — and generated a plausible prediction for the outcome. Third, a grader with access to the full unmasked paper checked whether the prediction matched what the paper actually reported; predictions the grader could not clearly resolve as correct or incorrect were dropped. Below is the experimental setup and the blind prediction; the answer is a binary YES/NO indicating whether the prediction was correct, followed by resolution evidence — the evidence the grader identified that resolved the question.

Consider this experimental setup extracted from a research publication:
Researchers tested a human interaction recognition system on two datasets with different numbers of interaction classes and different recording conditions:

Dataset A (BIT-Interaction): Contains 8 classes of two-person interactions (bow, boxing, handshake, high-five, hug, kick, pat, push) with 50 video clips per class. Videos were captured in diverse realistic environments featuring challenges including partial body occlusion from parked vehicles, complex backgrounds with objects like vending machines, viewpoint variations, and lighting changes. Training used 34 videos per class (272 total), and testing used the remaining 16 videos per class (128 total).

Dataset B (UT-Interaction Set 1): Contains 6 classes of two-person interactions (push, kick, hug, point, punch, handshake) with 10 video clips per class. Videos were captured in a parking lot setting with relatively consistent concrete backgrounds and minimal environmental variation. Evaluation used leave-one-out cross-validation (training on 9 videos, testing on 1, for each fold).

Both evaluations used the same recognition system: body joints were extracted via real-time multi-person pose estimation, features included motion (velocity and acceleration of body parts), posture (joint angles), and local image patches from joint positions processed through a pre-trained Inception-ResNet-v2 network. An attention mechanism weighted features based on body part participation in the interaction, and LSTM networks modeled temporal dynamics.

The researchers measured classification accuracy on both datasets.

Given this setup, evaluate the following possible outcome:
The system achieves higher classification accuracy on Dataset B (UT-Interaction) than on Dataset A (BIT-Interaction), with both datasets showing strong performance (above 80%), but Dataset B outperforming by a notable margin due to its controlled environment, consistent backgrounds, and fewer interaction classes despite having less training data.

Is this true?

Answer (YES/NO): NO